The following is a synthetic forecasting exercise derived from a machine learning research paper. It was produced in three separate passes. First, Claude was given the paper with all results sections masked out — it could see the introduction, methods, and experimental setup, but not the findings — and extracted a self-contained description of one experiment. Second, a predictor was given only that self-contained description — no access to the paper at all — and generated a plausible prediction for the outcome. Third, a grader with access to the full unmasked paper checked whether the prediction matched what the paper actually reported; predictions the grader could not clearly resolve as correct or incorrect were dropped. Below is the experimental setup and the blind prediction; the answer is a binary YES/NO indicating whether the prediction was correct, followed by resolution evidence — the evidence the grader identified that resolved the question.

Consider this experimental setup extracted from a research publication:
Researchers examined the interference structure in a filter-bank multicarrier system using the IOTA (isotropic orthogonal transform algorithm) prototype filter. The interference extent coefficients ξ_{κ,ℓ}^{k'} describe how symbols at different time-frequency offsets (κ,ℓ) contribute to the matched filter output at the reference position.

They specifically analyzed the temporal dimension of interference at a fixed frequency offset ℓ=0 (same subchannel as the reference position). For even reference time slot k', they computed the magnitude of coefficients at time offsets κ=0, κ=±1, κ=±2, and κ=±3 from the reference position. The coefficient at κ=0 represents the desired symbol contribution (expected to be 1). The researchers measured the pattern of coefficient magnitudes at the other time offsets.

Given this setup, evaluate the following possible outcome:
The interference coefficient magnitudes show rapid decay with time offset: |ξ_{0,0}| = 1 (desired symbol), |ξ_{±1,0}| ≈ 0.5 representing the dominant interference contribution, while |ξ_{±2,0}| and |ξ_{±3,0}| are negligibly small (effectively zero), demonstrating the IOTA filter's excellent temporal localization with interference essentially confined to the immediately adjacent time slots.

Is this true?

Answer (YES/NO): YES